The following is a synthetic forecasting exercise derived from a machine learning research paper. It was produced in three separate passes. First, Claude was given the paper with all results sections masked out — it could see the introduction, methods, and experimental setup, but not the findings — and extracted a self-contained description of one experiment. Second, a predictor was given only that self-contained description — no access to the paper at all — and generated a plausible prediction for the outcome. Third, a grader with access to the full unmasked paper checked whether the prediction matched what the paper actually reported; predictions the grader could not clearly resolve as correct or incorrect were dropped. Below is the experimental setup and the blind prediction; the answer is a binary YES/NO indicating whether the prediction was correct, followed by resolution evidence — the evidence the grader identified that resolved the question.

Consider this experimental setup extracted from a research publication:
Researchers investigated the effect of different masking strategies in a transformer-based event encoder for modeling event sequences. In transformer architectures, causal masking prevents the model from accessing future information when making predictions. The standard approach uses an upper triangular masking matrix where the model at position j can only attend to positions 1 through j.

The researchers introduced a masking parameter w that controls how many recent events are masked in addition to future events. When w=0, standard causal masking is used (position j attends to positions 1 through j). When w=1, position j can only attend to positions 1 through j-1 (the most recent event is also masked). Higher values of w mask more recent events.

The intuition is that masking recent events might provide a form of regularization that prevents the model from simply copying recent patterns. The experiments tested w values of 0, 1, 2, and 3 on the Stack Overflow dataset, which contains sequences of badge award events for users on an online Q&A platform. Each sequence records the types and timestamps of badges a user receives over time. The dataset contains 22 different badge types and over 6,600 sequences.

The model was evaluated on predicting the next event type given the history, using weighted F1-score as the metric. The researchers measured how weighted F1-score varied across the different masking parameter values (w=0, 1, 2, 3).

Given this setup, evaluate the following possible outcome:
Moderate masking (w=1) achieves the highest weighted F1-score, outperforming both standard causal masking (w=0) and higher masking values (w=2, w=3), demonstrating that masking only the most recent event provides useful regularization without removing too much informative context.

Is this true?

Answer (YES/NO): YES